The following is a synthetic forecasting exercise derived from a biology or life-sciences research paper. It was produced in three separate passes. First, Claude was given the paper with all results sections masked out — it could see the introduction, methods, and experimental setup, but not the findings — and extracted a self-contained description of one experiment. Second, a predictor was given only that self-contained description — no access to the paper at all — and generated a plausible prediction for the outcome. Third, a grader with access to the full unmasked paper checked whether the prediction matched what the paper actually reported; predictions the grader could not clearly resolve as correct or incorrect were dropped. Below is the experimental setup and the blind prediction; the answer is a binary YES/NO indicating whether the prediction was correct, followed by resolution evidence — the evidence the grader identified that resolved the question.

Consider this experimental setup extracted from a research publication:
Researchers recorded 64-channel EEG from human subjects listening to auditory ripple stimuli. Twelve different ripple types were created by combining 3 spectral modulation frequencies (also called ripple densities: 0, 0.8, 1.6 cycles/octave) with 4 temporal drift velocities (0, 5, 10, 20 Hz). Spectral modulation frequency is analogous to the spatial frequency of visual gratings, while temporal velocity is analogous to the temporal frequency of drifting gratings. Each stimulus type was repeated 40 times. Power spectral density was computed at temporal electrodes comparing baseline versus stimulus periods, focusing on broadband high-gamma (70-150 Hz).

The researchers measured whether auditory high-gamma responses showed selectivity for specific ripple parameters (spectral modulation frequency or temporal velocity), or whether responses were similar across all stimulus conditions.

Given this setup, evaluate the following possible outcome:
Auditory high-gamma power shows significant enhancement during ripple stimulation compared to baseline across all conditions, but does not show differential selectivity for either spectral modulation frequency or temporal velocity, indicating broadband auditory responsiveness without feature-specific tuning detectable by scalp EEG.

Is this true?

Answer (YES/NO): YES